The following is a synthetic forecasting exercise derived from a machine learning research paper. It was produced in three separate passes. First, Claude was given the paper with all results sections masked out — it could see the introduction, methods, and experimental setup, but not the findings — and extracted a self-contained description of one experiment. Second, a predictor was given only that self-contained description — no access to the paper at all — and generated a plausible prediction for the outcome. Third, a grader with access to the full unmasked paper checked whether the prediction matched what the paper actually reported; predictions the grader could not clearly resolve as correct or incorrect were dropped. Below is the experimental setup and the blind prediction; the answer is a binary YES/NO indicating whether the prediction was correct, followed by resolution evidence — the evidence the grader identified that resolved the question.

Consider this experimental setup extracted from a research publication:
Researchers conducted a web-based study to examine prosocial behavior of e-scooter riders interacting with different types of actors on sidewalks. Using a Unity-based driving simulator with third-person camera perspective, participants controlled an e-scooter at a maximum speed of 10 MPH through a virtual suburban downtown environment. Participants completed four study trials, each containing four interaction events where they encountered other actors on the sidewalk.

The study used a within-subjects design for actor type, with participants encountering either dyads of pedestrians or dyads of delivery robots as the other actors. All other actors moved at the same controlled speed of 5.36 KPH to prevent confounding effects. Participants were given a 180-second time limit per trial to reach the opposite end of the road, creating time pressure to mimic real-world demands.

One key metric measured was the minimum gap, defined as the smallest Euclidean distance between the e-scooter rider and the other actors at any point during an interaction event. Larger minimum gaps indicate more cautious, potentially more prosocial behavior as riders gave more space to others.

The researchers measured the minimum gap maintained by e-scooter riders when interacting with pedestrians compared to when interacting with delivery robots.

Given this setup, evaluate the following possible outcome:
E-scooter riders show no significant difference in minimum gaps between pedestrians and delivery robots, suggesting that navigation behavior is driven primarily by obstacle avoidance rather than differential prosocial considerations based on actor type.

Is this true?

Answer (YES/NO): NO